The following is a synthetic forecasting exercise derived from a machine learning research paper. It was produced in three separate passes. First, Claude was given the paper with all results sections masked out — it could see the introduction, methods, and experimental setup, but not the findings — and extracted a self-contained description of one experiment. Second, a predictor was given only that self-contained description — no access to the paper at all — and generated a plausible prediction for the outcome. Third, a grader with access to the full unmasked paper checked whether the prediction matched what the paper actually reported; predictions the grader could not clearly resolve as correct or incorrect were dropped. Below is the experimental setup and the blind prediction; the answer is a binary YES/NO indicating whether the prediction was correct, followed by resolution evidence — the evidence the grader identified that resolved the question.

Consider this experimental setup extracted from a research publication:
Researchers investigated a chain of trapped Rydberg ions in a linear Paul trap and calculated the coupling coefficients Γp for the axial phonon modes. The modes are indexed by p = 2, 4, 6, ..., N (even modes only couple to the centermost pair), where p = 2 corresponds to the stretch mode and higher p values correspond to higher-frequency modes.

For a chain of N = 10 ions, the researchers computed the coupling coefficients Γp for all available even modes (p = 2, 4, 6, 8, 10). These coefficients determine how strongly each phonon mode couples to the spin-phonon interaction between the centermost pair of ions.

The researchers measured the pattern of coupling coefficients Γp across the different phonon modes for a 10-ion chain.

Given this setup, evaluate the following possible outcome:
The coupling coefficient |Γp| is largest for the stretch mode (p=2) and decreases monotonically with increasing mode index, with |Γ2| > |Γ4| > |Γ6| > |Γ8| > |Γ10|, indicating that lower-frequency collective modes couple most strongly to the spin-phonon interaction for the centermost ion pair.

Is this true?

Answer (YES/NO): NO